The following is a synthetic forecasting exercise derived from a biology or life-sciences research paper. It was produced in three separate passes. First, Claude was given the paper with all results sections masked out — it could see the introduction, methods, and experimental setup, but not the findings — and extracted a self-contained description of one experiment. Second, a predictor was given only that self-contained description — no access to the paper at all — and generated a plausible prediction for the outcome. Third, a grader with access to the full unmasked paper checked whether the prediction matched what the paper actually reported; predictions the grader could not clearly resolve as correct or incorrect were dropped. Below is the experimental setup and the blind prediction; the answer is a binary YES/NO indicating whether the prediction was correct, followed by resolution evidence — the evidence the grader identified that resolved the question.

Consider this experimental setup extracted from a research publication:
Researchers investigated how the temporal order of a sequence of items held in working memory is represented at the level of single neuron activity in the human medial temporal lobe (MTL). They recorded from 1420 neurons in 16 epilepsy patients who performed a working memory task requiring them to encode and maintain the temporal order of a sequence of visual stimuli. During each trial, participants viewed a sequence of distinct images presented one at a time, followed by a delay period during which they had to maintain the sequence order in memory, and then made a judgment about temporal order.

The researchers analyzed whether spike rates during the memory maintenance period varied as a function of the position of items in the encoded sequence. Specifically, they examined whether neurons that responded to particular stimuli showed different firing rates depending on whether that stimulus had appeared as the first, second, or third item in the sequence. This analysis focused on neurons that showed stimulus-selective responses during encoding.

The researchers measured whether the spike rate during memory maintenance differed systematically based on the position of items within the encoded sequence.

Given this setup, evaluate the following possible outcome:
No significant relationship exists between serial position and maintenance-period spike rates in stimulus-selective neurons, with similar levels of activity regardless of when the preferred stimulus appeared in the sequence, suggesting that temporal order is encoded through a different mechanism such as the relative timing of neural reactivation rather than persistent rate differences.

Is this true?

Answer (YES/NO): YES